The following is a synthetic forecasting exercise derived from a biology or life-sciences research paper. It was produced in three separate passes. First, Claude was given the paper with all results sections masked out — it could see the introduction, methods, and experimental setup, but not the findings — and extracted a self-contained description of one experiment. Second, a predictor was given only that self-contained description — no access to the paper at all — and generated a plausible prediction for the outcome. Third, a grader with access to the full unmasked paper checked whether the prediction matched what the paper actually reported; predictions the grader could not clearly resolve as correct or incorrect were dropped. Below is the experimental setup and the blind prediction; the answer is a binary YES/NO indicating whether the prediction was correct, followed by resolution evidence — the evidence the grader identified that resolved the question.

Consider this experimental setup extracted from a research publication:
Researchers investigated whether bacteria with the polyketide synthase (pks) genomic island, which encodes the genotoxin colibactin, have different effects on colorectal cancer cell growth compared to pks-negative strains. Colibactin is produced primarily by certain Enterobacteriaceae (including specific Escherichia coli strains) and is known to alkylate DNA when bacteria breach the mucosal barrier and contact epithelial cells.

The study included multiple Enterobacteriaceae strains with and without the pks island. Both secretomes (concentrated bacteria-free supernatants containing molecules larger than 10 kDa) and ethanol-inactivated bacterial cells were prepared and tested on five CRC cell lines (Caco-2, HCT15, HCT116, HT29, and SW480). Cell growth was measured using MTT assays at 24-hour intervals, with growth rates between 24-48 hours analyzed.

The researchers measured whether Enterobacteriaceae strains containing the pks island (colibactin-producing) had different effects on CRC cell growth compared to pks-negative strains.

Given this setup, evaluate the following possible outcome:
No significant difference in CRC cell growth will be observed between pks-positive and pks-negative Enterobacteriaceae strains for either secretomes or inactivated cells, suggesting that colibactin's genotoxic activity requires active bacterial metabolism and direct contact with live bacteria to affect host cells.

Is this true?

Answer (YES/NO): NO